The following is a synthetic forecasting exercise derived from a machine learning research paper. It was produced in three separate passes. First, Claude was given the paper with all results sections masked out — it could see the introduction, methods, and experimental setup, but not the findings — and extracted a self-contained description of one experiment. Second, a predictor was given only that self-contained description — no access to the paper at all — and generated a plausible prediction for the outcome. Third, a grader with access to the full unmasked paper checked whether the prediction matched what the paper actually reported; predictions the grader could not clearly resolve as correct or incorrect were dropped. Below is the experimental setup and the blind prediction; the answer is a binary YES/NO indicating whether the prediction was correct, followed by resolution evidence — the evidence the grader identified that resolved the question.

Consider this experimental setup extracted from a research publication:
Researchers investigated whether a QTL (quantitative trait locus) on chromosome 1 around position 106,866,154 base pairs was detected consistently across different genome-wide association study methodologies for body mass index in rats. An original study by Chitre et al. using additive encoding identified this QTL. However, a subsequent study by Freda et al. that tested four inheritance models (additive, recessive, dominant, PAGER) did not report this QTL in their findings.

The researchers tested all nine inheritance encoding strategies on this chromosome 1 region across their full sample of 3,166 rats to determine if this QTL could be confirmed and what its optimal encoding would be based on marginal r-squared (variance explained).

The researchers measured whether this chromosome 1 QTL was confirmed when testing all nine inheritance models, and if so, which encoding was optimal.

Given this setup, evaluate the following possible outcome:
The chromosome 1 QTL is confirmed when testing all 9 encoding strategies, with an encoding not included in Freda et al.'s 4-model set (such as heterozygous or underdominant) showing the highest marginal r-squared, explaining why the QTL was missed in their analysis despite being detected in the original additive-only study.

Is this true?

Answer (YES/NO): NO